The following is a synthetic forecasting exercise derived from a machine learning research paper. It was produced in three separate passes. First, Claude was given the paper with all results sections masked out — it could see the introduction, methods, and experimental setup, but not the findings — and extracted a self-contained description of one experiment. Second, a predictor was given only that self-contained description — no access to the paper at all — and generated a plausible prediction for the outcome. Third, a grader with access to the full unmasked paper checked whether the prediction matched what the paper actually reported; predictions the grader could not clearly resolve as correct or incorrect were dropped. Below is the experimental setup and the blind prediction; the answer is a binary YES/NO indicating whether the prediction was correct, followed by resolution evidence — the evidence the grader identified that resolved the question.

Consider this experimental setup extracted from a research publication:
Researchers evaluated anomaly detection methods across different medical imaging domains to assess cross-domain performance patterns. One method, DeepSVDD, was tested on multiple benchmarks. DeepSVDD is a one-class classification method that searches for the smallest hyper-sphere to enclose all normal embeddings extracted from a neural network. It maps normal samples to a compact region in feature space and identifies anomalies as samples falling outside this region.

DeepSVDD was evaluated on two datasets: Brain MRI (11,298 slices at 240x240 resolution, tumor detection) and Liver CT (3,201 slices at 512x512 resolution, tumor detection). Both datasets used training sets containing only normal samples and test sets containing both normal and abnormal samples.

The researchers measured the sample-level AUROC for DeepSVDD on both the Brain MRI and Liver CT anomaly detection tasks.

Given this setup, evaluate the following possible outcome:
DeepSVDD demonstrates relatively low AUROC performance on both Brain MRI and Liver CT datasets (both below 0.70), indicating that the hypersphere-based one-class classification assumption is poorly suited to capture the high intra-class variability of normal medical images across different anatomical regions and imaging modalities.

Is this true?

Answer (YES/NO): NO